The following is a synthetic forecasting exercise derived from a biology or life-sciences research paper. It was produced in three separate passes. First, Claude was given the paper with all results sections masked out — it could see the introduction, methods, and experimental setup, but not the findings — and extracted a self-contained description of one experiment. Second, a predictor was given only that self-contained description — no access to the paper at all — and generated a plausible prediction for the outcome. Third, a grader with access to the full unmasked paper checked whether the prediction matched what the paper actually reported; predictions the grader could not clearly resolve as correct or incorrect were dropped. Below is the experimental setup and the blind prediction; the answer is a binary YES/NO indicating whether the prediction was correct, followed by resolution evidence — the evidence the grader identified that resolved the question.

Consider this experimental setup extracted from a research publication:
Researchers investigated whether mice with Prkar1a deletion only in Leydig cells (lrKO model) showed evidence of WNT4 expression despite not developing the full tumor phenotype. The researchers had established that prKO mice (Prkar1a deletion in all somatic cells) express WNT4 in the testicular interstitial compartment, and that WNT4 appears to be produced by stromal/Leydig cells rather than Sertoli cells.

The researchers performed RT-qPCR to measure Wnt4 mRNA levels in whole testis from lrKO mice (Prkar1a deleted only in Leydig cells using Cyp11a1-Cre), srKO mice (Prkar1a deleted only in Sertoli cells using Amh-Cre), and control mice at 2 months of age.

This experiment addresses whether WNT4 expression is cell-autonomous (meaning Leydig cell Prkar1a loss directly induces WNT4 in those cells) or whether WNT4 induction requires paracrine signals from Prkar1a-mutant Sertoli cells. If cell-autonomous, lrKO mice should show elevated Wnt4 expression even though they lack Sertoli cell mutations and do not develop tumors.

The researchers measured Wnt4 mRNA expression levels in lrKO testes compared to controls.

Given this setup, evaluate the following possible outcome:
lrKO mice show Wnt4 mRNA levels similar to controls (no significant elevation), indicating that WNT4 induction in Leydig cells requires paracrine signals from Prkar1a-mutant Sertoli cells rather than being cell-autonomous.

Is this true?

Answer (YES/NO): YES